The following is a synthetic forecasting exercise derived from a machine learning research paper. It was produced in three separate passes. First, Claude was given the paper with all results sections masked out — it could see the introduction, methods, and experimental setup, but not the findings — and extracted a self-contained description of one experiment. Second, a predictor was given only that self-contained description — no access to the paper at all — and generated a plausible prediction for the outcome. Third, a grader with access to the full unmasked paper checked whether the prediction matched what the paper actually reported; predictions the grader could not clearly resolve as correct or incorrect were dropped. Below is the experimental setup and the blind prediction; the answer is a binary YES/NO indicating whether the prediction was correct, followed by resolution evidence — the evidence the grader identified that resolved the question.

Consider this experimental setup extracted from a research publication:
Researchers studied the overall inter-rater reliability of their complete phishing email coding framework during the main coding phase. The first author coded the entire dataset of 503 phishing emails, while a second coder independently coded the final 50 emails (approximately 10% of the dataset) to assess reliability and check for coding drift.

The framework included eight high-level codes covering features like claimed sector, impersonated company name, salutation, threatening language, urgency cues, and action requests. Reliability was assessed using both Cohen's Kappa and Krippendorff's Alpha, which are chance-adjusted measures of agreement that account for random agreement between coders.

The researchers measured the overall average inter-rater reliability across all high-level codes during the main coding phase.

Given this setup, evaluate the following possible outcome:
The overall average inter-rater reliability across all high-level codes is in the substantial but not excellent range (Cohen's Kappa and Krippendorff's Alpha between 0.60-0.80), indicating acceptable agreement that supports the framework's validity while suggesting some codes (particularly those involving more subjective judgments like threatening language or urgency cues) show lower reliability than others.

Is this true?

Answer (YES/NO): NO